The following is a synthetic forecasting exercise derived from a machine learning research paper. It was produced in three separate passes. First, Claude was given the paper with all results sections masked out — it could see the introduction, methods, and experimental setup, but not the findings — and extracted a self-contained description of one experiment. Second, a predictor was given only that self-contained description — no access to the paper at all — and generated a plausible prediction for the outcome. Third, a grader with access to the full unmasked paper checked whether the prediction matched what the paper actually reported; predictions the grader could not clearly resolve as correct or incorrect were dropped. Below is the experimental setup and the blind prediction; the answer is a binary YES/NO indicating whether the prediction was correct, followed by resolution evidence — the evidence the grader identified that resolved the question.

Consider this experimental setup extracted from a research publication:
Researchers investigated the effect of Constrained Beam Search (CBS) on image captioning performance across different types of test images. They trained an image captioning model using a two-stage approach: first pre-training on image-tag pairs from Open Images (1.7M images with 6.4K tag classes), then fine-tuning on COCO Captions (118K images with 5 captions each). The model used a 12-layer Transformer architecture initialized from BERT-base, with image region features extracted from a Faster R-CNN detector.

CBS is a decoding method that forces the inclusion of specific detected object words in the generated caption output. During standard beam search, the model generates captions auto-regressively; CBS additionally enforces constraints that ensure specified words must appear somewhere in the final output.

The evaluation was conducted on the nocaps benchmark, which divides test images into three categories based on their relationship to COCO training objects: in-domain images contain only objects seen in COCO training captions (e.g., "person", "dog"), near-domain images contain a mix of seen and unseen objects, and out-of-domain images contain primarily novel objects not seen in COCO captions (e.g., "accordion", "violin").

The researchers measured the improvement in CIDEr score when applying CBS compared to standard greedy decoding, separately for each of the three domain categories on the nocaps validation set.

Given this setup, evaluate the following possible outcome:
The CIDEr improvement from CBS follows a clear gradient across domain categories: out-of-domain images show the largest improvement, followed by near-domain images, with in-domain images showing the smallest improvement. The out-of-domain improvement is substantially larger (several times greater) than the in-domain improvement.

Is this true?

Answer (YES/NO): NO